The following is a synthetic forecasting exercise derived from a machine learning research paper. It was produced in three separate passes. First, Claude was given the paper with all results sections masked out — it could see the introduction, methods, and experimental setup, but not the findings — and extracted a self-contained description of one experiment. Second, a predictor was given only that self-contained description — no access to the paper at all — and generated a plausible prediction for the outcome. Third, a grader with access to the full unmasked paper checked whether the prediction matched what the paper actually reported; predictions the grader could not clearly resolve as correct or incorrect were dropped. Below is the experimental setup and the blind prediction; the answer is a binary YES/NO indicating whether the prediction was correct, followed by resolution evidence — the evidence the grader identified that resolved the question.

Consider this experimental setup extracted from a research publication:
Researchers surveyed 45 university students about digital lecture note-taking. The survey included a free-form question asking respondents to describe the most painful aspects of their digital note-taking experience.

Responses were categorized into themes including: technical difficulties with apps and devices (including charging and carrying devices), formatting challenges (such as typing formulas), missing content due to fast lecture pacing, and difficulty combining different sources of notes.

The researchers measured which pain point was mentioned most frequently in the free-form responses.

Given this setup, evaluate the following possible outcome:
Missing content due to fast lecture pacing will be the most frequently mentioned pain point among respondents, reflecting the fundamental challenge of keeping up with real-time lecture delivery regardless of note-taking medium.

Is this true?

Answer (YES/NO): NO